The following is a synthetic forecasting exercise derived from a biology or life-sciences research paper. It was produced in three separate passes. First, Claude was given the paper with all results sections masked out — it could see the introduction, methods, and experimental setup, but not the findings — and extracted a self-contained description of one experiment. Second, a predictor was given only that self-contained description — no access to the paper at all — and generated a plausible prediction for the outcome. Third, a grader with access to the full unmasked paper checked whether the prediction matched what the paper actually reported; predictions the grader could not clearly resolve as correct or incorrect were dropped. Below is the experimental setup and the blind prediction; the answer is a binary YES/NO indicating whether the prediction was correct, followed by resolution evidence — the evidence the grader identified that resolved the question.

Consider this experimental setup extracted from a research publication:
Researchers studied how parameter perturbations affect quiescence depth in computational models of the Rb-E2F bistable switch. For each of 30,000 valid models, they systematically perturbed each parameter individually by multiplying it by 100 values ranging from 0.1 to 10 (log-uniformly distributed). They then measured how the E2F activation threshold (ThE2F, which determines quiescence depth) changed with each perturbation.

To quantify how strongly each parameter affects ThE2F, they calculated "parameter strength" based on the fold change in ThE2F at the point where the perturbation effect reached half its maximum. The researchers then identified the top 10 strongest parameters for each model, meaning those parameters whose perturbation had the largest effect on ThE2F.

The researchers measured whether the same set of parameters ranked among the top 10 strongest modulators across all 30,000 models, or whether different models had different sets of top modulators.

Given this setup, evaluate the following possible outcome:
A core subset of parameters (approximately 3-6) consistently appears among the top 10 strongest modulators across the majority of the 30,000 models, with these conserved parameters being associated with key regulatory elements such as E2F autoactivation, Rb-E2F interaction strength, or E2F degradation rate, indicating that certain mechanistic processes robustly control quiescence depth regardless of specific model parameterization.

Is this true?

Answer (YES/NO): NO